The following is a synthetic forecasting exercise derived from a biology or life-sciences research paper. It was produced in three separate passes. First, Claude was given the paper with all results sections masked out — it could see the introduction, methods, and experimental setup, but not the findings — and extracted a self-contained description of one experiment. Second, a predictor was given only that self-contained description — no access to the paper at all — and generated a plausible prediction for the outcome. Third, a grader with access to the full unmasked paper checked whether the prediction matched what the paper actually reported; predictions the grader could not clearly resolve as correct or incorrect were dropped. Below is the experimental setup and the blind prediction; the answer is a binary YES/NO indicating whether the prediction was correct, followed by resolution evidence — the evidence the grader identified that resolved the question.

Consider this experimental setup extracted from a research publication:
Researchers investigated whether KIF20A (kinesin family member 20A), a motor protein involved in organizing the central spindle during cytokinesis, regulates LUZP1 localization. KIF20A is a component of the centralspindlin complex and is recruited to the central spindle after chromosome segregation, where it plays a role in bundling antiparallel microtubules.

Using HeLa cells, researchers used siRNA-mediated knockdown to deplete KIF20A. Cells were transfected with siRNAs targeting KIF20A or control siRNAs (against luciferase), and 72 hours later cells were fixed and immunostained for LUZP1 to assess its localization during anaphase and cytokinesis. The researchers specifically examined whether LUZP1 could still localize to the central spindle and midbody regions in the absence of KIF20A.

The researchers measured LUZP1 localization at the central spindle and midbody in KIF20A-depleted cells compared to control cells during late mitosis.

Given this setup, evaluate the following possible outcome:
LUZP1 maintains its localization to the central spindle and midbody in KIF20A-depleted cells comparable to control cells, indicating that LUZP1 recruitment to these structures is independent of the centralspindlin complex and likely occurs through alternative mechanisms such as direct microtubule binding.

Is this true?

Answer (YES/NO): NO